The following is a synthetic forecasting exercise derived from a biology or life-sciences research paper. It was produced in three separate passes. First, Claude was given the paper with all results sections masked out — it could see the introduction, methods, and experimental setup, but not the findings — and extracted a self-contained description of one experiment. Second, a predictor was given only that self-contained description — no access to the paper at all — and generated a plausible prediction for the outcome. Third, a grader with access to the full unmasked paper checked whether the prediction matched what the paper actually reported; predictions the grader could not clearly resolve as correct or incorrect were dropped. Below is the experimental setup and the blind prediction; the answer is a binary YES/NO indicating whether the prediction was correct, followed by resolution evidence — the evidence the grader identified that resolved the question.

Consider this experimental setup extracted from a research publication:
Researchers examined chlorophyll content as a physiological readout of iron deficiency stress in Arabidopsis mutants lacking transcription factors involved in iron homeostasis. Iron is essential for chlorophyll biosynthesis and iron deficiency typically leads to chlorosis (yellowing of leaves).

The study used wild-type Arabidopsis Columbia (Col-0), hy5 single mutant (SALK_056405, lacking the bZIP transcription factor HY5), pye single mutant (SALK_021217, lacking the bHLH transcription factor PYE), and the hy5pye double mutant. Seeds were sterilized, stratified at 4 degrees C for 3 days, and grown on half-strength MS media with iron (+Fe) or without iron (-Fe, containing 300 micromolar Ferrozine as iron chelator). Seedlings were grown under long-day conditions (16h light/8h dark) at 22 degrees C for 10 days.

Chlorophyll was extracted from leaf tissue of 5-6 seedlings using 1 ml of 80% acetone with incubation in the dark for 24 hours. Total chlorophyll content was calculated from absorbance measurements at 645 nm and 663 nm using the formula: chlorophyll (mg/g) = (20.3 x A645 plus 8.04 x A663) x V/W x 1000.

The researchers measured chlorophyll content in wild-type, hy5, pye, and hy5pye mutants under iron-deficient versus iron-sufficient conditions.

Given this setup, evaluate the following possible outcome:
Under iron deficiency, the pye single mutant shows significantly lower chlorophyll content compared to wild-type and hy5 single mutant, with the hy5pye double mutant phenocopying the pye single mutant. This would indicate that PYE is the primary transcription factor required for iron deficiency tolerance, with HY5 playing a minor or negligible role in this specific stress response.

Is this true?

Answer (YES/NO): NO